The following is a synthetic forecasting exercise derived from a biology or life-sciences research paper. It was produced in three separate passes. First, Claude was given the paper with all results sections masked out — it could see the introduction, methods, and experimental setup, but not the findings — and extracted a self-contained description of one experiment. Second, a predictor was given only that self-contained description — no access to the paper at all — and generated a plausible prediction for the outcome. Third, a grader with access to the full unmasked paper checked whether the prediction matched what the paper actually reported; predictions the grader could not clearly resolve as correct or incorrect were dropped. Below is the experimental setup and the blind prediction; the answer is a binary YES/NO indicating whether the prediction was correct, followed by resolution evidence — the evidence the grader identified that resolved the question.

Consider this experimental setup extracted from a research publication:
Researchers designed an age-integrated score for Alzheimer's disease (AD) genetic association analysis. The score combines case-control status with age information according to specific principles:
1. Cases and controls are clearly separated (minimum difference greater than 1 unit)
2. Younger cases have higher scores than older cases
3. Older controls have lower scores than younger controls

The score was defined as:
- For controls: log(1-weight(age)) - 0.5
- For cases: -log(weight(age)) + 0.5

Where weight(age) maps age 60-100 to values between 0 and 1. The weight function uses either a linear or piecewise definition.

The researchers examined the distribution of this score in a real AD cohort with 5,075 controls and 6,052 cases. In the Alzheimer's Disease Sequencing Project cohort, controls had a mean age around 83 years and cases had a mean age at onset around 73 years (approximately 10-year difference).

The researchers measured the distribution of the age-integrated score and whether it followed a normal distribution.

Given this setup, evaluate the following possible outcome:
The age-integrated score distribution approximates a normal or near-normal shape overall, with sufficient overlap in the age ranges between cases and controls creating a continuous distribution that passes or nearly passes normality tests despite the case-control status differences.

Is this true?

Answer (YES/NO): NO